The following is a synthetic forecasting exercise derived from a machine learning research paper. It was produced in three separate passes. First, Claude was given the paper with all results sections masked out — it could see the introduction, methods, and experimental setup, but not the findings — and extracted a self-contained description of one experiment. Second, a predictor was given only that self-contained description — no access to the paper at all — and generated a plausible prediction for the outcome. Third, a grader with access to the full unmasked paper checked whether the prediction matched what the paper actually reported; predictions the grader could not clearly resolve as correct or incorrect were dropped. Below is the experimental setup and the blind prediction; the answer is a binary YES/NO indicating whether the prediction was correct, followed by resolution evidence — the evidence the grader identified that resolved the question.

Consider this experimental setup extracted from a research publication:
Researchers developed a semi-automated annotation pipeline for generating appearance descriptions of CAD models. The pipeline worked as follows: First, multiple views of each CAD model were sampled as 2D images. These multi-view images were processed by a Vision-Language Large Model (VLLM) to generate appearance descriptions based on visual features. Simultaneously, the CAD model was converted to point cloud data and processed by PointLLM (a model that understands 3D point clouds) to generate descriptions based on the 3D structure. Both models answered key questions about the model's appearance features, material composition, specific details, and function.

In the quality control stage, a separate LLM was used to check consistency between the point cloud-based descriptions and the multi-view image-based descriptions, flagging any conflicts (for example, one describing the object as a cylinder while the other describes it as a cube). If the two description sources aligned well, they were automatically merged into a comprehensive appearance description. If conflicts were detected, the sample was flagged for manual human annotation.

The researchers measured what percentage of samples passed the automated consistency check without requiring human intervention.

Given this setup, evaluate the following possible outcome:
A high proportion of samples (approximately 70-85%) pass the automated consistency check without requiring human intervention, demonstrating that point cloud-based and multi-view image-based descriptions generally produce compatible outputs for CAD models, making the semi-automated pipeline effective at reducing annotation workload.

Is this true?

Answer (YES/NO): NO